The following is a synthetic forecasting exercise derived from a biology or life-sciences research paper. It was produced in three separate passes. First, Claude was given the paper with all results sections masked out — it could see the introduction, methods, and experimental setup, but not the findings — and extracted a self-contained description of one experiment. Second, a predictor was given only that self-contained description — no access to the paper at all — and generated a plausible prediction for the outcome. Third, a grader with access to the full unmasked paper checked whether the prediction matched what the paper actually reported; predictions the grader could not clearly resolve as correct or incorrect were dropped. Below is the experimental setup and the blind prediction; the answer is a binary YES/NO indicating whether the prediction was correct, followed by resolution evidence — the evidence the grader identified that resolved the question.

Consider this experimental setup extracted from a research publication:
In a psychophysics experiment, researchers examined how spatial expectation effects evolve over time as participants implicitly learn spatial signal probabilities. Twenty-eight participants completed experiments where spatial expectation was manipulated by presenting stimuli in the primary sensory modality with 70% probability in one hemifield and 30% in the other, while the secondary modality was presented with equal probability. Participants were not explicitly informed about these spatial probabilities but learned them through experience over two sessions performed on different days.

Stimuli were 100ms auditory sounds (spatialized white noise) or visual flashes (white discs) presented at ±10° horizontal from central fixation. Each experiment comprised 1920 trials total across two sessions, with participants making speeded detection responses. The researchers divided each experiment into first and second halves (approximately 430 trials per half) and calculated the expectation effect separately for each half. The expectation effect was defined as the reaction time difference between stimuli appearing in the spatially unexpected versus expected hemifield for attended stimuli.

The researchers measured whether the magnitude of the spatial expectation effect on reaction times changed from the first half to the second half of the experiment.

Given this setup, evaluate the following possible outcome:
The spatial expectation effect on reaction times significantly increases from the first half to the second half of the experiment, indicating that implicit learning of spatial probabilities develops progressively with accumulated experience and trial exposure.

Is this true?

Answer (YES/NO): NO